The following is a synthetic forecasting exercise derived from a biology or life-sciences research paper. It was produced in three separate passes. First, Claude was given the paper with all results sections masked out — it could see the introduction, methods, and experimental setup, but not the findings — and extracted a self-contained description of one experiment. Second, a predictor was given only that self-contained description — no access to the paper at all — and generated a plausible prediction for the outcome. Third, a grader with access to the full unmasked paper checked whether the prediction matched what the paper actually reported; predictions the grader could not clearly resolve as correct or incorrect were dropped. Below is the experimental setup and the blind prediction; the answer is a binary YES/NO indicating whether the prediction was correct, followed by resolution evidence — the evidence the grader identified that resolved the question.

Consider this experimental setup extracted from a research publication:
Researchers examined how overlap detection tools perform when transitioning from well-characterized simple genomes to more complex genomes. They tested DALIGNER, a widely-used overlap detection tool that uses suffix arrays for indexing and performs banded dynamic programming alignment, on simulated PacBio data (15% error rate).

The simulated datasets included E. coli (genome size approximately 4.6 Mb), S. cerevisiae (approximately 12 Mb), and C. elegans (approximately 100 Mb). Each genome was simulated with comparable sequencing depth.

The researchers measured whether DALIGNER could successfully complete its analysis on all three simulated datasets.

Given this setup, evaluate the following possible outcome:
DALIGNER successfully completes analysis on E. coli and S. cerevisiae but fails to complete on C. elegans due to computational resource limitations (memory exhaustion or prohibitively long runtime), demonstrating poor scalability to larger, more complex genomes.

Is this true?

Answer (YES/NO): NO